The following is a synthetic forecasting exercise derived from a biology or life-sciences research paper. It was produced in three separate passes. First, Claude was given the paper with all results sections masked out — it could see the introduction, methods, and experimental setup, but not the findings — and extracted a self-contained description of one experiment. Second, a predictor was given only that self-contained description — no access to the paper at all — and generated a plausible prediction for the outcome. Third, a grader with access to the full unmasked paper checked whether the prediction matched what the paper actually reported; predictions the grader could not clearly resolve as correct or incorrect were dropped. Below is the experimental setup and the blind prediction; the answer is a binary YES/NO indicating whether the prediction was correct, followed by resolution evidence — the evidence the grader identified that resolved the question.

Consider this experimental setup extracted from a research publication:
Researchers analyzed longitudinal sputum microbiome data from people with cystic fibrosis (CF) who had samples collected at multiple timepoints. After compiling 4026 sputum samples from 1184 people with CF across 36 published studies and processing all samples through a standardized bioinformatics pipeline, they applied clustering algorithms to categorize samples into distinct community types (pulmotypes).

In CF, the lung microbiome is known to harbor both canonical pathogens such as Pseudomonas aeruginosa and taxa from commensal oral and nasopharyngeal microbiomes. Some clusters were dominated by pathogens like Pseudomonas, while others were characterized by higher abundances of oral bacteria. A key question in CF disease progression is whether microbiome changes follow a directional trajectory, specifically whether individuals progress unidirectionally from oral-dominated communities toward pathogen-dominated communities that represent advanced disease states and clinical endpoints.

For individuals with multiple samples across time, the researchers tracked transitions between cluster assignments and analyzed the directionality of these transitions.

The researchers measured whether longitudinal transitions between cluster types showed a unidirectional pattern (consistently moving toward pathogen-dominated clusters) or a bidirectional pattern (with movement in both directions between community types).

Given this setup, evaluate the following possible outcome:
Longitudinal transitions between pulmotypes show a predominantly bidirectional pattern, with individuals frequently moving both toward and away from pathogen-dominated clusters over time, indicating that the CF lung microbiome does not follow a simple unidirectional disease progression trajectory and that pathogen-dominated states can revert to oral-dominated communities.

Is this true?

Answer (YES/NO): YES